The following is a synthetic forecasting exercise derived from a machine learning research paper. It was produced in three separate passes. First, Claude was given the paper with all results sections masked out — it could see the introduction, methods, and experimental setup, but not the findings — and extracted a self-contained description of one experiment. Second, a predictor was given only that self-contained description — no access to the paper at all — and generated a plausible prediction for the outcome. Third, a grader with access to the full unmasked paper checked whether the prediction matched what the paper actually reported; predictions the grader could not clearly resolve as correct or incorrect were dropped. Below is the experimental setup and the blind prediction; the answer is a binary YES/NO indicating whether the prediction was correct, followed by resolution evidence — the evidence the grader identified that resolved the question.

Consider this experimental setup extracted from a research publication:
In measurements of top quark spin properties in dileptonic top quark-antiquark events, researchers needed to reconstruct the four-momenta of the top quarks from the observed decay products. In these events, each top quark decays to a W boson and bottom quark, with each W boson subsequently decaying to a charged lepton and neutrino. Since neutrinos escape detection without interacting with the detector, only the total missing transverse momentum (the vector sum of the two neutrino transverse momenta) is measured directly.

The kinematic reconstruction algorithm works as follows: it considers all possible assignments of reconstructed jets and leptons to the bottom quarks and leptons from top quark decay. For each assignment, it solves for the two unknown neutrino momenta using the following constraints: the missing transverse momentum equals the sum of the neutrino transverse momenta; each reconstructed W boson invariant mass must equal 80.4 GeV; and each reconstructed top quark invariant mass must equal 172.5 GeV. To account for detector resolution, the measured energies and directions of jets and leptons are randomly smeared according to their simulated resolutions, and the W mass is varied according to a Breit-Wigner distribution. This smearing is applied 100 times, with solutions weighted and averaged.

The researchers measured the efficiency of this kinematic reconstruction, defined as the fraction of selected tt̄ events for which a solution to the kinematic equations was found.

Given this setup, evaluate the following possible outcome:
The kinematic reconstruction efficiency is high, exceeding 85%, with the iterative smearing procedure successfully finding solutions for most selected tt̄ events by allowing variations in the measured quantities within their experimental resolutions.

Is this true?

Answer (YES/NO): YES